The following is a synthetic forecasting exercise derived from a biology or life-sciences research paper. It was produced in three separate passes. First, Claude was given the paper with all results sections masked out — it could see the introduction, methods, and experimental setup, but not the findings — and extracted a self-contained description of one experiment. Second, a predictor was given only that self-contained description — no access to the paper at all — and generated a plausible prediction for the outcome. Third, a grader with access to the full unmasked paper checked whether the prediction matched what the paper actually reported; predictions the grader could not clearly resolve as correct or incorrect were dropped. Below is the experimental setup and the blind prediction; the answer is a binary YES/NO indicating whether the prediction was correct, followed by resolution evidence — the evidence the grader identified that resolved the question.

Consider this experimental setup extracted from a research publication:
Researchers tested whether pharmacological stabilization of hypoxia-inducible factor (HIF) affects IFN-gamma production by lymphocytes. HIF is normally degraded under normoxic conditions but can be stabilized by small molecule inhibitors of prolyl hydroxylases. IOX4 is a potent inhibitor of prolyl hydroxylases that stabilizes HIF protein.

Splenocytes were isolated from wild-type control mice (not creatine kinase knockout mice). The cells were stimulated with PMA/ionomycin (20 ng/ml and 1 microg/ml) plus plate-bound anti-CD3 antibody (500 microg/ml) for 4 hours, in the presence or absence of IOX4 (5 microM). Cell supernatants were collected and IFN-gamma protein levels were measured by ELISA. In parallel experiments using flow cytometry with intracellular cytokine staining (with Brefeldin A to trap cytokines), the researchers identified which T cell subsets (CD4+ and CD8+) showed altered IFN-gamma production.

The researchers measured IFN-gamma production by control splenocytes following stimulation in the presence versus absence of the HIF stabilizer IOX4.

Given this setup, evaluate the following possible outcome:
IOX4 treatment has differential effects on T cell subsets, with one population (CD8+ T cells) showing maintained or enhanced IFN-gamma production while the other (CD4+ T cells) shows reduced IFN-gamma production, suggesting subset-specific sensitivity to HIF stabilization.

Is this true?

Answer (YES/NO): NO